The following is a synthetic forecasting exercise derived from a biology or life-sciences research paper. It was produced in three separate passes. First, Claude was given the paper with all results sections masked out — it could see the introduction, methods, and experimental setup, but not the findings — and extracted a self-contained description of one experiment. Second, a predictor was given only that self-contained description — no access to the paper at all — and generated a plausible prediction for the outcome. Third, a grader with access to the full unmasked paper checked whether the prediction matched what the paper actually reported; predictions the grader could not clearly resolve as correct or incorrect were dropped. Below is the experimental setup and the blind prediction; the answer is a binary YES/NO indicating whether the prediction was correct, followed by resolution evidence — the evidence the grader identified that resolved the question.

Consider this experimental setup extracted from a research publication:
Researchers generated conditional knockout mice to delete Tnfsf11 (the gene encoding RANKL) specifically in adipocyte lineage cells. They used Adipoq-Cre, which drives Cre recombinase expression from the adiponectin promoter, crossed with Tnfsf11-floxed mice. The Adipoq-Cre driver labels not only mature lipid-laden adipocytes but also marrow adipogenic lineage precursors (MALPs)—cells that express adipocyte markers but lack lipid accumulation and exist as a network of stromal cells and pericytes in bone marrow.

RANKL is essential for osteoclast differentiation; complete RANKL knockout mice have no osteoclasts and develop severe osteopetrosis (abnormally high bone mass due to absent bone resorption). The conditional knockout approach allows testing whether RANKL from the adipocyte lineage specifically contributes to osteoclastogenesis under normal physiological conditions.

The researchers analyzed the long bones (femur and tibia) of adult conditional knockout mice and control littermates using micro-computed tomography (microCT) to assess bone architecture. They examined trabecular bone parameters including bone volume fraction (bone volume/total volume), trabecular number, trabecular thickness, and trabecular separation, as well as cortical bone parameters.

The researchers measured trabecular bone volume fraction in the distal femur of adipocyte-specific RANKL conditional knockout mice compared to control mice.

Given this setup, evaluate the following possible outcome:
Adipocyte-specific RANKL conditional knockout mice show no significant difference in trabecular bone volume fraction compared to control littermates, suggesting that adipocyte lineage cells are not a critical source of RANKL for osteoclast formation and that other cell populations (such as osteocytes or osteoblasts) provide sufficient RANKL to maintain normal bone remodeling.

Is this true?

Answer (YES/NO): NO